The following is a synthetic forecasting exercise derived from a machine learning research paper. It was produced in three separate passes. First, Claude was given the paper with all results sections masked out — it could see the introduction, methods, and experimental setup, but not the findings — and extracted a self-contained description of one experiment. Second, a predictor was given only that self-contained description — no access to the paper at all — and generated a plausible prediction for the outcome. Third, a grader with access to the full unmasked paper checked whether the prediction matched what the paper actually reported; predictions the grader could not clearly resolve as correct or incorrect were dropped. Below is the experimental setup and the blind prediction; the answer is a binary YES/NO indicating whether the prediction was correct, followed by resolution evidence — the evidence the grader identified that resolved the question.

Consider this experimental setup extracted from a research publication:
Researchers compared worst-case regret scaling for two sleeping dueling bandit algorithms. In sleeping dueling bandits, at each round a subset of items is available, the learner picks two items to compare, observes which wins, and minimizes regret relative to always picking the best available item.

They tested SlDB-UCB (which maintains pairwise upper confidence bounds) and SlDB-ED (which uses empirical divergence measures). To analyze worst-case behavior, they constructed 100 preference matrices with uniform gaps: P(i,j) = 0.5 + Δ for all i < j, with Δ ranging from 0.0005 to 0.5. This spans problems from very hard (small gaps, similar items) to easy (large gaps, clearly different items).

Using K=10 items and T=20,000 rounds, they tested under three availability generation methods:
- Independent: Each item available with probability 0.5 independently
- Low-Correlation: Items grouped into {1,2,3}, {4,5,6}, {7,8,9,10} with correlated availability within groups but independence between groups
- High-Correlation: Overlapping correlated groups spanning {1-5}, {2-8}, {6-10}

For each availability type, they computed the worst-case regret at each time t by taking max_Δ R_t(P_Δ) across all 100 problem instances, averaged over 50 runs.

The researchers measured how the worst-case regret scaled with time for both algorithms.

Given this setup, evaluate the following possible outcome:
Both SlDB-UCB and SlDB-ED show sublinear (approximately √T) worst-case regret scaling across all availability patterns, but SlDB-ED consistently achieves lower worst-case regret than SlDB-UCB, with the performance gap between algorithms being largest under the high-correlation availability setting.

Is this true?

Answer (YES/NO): NO